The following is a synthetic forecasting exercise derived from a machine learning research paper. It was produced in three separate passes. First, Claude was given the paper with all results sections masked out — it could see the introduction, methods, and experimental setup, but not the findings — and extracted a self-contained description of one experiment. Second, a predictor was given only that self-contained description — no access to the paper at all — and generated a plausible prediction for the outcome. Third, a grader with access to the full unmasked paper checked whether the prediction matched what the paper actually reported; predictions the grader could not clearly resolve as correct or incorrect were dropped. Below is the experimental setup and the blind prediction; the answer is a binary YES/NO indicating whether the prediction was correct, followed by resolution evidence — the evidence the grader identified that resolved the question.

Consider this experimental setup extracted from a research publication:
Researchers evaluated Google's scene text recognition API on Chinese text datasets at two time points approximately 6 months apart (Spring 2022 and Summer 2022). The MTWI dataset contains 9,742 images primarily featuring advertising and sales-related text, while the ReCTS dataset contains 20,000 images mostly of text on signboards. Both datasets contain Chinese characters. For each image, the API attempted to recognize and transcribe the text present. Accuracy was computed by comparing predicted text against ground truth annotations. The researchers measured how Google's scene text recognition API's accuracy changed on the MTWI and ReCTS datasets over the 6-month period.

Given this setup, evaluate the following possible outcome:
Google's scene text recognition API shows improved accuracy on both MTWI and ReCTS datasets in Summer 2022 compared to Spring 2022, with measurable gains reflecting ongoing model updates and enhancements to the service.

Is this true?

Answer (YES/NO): YES